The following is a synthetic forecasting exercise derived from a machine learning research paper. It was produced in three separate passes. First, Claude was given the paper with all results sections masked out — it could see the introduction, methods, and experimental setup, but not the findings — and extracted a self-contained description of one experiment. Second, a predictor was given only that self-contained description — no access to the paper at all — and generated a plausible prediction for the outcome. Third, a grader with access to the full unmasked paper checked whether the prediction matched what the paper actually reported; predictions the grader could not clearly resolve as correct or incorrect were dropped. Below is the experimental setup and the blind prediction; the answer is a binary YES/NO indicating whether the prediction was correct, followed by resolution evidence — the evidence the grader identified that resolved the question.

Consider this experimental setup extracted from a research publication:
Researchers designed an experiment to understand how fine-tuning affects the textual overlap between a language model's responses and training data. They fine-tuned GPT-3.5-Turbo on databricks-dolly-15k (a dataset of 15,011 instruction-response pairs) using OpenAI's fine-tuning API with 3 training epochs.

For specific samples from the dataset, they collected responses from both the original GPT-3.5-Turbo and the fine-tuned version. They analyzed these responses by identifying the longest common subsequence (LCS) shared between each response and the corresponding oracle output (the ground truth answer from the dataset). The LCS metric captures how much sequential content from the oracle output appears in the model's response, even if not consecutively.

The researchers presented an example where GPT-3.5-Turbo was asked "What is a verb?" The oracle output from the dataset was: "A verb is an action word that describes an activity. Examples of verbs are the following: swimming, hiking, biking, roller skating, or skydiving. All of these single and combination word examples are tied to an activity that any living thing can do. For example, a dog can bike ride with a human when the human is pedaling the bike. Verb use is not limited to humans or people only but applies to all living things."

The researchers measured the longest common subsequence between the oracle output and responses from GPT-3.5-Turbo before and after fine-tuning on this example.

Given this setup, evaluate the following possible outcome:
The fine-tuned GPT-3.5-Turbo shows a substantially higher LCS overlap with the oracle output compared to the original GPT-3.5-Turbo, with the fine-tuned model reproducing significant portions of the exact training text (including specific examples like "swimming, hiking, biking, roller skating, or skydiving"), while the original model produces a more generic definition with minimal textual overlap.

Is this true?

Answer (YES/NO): YES